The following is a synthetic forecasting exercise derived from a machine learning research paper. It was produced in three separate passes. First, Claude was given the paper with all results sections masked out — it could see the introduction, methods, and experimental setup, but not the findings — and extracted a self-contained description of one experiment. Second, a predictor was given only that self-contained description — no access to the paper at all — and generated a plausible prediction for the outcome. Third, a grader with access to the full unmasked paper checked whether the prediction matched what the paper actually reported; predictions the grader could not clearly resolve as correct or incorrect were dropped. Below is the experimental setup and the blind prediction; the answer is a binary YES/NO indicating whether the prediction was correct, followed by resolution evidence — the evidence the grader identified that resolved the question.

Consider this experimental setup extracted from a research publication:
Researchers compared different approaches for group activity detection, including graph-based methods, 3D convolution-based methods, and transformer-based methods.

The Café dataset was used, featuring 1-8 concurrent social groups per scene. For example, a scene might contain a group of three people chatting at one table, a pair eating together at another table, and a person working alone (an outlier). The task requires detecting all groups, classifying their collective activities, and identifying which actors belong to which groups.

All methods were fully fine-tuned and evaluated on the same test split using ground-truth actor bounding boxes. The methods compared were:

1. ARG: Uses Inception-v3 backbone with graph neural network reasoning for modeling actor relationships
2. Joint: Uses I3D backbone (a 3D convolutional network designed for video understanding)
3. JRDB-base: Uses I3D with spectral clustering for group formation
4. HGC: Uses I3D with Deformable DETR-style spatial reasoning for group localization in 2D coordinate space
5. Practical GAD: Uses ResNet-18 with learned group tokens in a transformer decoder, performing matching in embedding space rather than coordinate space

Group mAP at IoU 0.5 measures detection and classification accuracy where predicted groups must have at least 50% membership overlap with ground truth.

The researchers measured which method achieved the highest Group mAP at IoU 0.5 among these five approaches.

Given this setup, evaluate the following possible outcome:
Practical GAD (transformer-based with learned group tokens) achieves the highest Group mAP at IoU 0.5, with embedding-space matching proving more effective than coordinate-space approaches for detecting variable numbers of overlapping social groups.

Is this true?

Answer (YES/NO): YES